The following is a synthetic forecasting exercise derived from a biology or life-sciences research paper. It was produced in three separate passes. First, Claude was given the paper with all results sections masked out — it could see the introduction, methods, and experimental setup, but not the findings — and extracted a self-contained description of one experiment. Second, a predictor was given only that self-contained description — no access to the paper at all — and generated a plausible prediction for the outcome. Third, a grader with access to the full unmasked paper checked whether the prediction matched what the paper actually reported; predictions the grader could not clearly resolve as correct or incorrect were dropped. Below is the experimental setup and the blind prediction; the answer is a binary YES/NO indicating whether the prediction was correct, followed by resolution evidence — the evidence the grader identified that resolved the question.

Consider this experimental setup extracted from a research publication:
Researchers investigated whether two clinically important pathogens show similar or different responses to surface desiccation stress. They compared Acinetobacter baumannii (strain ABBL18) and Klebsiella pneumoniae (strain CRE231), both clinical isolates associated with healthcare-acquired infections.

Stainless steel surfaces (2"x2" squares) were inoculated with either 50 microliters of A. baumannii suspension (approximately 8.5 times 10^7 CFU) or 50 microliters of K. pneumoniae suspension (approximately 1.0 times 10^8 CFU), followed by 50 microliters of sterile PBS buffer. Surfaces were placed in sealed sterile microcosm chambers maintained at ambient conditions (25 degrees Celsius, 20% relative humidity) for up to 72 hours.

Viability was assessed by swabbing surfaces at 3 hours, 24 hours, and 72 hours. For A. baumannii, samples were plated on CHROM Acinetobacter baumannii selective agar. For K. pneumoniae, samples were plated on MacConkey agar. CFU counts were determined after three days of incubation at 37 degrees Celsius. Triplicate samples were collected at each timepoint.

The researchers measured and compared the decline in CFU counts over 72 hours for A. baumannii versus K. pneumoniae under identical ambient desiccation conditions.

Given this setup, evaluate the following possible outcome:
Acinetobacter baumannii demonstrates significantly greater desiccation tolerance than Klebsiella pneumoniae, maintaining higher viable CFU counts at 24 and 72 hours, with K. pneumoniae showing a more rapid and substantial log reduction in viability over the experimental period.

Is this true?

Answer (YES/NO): YES